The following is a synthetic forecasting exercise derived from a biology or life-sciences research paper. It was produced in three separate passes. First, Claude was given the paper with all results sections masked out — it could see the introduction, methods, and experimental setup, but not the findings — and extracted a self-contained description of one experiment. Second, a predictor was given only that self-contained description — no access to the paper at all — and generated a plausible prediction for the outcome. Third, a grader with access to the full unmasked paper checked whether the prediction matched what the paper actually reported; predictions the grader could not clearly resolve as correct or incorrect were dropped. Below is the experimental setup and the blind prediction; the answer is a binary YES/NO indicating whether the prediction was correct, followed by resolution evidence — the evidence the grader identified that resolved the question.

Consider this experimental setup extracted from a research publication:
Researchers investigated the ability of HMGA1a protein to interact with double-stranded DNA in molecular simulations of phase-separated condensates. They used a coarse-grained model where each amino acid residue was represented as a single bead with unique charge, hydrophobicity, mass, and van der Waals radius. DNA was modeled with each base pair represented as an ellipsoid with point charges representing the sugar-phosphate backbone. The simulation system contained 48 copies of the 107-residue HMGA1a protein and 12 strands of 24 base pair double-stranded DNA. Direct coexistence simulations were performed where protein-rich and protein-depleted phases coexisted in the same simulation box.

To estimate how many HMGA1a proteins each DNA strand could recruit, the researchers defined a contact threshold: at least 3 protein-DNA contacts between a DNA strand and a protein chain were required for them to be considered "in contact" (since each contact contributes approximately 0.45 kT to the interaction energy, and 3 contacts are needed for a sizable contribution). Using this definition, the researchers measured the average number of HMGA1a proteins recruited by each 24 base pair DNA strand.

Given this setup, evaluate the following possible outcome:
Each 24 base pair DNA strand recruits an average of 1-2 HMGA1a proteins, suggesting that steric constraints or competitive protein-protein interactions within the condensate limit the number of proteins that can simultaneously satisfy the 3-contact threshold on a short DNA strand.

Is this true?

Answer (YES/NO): NO